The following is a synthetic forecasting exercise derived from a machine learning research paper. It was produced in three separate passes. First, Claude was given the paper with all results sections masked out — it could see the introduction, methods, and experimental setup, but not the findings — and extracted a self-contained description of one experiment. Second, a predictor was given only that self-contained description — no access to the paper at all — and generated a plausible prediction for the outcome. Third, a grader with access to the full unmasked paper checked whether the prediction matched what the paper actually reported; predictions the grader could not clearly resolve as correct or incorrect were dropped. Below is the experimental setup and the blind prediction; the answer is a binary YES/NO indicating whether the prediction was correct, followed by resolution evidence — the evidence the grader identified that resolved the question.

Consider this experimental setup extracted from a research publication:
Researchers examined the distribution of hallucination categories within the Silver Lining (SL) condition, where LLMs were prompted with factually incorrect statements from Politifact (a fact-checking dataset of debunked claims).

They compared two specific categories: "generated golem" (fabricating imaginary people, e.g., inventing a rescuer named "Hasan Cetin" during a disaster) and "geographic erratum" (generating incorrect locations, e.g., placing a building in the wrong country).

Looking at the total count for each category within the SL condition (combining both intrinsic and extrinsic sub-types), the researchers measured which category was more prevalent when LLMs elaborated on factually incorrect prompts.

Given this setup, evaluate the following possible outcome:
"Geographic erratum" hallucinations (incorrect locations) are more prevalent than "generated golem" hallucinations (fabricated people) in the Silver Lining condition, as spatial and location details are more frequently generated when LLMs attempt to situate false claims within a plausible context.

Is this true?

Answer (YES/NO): YES